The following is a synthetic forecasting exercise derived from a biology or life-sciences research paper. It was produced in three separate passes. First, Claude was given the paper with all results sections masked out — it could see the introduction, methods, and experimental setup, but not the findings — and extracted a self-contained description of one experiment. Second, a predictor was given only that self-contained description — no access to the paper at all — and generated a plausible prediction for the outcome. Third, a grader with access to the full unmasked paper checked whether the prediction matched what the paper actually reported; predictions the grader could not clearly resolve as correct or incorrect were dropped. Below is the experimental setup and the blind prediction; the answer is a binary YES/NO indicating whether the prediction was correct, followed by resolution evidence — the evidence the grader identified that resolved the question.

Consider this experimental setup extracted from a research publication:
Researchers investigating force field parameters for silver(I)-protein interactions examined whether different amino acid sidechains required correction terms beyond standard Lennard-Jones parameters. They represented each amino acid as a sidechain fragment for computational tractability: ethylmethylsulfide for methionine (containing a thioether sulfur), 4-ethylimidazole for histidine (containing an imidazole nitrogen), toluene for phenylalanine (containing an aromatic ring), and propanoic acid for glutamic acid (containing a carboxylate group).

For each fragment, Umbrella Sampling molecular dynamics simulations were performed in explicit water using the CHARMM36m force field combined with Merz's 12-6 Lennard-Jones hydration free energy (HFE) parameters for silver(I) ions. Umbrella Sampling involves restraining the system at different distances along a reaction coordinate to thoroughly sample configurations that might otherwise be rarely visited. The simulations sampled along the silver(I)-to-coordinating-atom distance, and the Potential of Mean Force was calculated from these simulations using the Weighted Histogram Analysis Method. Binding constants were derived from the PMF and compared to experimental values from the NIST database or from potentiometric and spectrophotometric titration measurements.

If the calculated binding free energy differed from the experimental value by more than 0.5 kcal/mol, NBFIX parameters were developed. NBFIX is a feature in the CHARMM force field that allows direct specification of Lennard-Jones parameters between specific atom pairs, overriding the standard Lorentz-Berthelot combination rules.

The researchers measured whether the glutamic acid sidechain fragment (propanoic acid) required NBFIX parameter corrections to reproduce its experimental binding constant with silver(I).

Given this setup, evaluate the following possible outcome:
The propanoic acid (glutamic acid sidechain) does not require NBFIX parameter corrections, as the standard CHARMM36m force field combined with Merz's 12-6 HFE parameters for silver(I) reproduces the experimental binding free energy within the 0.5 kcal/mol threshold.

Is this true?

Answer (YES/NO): YES